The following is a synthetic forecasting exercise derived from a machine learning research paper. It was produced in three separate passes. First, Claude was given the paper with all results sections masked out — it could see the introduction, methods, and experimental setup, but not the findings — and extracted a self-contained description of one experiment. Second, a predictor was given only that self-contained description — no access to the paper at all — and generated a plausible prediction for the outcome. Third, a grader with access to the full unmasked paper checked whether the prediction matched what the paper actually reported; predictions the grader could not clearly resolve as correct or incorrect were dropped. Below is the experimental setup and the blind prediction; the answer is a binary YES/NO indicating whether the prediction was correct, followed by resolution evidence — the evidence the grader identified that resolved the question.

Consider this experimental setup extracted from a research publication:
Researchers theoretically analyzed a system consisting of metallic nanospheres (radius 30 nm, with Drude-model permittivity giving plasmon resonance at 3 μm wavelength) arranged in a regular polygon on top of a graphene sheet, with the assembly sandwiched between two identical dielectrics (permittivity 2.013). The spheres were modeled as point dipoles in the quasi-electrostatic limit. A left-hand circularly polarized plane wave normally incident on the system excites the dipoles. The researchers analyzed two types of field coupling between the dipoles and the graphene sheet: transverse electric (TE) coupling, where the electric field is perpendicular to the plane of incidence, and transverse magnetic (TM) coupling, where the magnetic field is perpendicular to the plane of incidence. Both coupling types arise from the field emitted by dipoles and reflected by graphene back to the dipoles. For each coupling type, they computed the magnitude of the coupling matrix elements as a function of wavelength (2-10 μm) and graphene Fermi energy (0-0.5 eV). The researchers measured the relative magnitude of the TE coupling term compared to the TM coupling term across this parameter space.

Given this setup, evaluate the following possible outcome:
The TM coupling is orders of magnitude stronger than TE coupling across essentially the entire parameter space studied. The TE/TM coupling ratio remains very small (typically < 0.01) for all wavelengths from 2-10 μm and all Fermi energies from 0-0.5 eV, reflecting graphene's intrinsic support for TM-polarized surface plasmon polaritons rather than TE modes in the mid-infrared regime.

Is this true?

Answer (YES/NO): NO